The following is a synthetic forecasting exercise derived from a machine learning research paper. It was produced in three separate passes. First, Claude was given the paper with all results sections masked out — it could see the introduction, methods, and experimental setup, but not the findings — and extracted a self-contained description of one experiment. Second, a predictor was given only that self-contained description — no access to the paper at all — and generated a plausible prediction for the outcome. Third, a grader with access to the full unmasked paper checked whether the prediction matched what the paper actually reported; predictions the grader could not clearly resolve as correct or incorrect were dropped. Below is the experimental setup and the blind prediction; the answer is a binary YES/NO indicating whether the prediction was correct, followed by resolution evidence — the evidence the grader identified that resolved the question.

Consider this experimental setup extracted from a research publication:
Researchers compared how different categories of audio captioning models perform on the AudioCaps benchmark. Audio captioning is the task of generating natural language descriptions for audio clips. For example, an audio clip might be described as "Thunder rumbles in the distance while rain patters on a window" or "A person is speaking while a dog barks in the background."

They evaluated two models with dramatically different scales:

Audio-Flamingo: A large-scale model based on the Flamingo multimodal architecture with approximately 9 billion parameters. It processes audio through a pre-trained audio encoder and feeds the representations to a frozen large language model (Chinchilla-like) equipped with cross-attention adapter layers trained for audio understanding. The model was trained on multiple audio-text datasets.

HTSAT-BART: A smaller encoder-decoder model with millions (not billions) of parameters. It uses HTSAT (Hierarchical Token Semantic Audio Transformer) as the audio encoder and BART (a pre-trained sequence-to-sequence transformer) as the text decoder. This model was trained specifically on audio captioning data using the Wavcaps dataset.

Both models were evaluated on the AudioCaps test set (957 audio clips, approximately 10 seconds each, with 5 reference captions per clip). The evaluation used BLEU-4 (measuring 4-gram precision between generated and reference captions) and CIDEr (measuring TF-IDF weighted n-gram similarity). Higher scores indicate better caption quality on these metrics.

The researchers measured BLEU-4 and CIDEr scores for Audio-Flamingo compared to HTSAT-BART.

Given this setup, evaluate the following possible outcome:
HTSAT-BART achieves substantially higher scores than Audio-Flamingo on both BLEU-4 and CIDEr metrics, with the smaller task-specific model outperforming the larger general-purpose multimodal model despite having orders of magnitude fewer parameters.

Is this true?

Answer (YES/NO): NO